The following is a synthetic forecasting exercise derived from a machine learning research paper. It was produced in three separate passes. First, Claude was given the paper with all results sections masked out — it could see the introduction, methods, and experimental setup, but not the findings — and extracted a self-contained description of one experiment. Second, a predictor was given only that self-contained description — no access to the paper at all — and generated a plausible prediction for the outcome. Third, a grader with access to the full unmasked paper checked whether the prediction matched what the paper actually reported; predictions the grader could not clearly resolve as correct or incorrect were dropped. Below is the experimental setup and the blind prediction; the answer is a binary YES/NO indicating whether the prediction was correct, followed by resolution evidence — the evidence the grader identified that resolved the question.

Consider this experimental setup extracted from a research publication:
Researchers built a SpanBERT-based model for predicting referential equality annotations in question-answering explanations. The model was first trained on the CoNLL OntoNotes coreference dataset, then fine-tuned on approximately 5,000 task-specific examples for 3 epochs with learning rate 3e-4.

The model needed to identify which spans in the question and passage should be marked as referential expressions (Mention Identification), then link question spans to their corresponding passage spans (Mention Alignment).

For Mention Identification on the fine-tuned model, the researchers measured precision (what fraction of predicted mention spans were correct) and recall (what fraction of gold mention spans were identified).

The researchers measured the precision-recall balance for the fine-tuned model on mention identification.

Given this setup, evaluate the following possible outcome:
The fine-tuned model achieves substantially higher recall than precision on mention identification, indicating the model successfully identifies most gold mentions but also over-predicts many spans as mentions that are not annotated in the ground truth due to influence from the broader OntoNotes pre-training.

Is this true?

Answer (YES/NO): NO